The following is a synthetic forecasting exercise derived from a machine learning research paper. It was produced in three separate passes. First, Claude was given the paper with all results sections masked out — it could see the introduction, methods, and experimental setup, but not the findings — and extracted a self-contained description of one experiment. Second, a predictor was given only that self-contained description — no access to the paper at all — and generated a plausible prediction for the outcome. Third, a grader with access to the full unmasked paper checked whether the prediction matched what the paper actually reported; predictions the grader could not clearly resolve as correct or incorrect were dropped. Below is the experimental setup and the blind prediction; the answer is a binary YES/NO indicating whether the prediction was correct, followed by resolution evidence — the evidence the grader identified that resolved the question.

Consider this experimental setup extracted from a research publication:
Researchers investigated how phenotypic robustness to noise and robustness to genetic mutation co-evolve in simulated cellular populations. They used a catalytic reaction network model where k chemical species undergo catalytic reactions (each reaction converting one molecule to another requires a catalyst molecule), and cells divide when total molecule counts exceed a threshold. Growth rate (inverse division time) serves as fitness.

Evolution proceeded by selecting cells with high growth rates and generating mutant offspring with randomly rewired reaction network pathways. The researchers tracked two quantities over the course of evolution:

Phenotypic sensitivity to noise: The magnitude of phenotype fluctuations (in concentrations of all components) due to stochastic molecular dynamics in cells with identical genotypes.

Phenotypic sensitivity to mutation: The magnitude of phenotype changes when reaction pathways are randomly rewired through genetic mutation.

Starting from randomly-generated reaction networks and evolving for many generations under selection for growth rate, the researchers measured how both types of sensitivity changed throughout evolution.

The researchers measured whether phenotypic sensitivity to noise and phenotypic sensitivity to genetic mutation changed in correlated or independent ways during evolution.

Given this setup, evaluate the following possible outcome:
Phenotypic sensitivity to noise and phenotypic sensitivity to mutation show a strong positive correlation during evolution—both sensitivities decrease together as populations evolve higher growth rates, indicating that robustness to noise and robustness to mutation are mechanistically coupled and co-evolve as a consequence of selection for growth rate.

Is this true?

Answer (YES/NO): YES